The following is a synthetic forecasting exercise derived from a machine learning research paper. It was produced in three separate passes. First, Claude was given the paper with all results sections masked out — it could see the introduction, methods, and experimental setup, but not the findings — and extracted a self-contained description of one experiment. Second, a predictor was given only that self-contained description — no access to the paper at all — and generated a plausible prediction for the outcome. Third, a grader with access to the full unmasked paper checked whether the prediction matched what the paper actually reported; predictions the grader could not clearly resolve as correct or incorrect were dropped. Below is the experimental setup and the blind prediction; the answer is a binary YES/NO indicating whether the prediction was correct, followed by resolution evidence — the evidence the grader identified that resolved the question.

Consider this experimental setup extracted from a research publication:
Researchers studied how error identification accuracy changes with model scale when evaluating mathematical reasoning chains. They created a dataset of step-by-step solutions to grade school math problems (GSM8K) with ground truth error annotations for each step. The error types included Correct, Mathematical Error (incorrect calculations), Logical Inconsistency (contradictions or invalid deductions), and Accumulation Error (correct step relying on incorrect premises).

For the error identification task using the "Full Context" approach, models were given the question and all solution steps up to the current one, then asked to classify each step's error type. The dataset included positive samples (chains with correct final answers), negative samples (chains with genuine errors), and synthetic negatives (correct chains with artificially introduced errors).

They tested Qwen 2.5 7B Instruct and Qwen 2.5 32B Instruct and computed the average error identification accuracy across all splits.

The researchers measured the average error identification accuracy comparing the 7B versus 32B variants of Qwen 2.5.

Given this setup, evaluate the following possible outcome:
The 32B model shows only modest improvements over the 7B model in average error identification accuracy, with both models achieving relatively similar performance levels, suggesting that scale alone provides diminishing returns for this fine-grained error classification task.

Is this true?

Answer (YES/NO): NO